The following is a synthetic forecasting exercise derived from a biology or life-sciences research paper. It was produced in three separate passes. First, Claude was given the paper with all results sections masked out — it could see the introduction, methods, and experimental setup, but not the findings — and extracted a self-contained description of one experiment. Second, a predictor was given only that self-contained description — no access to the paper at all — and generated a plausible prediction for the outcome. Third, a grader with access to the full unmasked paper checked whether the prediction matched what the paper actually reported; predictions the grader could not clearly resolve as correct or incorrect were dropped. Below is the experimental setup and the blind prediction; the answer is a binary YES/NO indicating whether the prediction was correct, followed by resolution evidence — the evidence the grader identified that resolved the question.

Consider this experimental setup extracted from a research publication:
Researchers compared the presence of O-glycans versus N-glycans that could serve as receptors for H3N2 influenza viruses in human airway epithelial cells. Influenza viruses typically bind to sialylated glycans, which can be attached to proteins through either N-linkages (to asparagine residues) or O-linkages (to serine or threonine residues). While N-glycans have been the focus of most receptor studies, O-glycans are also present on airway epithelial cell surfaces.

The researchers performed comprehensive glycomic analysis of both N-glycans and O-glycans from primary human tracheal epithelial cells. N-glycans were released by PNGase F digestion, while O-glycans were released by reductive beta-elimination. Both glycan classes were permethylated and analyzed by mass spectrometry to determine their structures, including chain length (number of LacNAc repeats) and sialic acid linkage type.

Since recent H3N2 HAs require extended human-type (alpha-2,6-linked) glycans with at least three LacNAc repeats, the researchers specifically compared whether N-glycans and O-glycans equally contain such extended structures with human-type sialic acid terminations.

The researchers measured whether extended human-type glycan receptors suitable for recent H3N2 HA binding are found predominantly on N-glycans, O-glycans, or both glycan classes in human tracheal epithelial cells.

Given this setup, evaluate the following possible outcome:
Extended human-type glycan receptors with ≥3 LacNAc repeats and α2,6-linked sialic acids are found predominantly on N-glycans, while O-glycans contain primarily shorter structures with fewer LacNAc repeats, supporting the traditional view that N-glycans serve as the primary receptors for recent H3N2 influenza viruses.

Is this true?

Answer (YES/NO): NO